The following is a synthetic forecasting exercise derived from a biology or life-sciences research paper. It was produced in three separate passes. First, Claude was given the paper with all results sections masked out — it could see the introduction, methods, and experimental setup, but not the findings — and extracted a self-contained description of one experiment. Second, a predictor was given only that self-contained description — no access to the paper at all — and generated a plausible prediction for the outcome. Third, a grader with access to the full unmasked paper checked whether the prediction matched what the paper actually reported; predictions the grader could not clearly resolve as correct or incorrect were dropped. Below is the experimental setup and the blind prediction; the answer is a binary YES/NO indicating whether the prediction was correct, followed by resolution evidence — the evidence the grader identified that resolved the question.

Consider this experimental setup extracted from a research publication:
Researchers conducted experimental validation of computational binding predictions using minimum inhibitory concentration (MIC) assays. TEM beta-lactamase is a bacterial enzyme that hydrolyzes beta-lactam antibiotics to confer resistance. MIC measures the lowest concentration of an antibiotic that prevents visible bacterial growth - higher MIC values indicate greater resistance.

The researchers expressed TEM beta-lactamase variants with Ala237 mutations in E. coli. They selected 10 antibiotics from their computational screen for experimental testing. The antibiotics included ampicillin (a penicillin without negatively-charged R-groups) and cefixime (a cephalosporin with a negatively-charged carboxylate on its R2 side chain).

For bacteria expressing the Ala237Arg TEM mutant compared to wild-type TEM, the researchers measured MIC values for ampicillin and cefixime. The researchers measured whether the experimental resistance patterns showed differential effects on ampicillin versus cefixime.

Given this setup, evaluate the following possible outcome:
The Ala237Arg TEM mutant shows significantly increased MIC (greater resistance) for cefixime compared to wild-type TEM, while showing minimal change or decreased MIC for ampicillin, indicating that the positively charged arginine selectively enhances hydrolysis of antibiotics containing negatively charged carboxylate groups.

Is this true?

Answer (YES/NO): YES